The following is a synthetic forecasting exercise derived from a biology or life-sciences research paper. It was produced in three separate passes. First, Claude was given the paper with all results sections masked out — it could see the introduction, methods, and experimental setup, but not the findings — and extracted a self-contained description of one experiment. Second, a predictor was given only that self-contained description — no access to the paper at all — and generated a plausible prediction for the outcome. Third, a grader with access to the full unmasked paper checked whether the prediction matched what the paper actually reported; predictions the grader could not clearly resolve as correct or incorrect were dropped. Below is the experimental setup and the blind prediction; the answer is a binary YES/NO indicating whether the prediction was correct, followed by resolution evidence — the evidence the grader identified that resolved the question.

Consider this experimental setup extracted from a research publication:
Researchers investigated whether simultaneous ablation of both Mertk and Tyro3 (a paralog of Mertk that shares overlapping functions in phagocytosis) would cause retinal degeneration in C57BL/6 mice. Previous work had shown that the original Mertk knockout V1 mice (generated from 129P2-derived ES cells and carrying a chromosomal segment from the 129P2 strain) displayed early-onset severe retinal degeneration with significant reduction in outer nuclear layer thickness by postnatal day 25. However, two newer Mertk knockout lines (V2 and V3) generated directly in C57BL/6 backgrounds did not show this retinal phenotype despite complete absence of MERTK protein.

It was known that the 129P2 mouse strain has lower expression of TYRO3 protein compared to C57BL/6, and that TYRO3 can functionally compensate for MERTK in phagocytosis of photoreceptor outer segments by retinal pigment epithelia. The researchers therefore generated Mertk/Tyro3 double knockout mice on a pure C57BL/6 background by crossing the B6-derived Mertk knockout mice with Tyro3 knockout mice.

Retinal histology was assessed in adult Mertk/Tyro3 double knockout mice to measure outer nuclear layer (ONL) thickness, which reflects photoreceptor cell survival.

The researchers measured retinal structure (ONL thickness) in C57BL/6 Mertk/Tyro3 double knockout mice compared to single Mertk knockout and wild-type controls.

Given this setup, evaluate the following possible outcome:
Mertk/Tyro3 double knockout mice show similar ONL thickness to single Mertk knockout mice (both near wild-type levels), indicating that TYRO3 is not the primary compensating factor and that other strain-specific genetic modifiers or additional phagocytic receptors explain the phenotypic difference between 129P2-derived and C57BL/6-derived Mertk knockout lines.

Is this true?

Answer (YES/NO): NO